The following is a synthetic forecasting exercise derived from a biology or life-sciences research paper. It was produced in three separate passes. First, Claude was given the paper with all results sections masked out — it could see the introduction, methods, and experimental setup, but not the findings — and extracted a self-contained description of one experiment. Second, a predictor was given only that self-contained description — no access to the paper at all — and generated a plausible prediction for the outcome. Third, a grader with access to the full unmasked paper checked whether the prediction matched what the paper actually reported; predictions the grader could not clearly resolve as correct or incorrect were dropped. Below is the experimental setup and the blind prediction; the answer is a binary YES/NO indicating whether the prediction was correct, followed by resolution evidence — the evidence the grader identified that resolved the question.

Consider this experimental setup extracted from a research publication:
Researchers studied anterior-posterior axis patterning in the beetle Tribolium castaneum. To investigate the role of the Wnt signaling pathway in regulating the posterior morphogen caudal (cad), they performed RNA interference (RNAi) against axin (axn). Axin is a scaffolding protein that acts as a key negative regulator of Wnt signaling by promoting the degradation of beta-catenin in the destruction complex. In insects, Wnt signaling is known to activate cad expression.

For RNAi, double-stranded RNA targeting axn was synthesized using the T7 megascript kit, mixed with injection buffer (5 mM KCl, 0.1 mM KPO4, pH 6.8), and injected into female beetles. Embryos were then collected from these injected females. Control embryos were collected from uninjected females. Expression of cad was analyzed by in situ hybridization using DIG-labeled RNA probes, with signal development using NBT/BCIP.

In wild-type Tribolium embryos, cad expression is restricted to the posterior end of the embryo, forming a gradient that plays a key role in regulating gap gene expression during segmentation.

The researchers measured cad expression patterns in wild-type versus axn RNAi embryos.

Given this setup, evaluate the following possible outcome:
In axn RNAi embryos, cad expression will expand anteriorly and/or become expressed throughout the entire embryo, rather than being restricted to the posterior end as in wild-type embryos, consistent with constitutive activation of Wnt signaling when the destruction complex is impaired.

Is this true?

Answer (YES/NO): YES